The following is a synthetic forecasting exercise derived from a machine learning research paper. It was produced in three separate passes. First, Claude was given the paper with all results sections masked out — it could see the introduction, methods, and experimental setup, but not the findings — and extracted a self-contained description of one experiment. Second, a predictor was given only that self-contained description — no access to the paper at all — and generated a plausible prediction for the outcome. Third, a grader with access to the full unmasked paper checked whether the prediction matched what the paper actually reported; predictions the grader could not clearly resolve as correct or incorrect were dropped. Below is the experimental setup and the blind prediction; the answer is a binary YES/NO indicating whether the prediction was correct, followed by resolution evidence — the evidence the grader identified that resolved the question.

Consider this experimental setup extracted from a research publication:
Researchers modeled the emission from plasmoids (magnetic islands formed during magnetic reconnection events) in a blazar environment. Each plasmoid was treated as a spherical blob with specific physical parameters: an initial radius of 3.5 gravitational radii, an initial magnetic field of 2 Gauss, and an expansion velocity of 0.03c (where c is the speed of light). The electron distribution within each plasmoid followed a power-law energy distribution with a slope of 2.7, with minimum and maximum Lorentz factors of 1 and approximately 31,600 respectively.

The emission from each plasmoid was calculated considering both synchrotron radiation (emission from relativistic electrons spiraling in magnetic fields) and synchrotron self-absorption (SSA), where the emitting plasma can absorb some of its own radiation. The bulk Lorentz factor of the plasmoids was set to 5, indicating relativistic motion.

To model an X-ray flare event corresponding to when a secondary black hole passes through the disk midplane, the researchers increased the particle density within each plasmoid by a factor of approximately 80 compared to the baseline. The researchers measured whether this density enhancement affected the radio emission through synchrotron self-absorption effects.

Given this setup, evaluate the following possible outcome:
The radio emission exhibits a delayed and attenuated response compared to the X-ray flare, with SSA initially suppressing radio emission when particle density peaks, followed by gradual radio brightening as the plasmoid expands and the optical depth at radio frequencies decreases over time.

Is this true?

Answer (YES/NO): YES